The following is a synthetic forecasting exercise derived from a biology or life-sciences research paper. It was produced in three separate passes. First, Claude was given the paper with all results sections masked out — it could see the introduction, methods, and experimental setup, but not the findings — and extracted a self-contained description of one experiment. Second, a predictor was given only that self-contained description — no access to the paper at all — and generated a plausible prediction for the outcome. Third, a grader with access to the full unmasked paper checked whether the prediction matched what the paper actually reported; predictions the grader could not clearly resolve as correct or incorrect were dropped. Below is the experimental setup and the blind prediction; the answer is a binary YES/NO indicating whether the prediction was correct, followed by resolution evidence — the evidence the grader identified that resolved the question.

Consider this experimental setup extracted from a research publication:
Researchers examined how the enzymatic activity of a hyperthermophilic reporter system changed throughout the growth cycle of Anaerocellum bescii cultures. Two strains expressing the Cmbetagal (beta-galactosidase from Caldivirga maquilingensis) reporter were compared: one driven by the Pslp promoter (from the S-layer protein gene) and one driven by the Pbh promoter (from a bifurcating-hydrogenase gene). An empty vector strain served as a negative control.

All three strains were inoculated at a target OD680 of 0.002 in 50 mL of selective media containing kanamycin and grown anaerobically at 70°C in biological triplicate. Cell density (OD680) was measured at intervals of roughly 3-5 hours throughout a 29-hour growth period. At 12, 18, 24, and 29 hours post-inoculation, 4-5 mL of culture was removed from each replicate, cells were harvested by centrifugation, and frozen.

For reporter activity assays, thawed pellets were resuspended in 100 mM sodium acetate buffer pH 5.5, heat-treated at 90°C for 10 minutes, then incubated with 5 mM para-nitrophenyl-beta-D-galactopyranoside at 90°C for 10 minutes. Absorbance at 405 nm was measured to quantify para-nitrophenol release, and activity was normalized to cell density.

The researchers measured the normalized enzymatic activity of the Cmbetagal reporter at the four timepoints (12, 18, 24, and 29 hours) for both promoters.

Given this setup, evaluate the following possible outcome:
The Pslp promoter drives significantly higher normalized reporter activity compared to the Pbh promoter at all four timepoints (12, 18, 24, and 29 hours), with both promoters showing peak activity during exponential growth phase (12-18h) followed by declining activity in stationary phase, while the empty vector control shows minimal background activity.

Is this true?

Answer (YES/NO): NO